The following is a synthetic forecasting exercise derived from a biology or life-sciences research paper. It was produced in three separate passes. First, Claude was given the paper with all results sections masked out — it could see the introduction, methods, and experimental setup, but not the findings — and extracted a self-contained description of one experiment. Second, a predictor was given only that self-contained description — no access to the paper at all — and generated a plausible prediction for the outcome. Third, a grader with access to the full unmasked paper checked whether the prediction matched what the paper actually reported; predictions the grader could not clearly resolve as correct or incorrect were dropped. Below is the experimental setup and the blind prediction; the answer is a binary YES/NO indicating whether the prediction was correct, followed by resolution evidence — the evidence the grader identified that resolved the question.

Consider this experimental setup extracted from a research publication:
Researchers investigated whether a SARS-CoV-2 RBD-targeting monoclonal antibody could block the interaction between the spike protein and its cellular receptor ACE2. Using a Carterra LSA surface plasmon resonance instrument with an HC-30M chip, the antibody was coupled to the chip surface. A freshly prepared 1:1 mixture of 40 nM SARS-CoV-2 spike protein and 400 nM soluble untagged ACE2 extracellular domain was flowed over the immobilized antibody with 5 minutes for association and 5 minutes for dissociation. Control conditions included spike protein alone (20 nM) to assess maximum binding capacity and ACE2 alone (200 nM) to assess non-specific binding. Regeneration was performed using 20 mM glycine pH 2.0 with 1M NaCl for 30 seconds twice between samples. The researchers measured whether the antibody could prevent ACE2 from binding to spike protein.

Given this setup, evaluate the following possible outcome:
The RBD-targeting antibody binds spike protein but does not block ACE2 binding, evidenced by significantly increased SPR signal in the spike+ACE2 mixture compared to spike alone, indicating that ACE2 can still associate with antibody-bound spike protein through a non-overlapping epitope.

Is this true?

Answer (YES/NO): NO